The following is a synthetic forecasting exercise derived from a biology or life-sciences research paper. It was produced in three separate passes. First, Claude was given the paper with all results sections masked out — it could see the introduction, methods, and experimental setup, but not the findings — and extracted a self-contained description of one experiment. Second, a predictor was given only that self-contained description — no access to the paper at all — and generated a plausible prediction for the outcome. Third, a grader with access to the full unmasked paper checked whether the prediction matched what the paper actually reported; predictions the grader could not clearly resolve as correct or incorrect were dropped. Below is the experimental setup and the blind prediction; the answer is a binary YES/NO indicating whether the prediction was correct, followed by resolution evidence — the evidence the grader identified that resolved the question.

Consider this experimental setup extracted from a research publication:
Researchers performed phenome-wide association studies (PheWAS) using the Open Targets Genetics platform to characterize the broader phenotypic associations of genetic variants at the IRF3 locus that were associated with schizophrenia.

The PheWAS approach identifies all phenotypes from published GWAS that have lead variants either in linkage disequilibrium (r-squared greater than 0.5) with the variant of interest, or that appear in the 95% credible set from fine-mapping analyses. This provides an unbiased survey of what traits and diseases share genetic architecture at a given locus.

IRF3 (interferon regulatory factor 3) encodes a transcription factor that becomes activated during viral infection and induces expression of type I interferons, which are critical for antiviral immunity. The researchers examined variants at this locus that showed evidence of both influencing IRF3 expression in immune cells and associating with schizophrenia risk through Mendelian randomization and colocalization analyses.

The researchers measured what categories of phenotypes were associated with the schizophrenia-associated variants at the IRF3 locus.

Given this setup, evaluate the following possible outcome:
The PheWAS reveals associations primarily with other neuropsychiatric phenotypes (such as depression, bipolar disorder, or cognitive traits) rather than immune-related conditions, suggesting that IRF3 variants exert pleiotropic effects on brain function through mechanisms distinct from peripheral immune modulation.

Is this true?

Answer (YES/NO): NO